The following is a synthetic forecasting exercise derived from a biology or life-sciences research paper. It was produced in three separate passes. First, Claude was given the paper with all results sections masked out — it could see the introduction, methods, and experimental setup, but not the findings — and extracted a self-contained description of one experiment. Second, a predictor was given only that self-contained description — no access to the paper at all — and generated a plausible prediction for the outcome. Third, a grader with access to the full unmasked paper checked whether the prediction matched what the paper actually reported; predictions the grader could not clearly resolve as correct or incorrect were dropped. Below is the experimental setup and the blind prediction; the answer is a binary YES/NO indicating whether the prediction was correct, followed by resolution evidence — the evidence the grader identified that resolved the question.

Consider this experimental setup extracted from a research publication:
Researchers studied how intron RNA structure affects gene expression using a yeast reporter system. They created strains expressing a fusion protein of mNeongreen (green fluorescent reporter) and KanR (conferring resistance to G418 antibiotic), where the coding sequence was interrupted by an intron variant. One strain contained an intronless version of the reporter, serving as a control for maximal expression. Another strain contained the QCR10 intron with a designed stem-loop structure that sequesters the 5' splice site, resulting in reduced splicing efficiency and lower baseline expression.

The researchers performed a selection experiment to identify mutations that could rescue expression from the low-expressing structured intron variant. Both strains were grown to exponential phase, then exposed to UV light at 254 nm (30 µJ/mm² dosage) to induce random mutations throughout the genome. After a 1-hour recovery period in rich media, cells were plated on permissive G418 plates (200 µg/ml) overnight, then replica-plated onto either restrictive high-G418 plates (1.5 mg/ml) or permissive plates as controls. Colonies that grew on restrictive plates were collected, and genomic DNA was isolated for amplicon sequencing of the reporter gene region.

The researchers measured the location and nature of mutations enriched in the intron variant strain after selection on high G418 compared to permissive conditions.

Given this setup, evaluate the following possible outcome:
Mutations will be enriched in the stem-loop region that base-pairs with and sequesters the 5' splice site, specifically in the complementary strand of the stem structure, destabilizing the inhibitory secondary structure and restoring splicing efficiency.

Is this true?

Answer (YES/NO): YES